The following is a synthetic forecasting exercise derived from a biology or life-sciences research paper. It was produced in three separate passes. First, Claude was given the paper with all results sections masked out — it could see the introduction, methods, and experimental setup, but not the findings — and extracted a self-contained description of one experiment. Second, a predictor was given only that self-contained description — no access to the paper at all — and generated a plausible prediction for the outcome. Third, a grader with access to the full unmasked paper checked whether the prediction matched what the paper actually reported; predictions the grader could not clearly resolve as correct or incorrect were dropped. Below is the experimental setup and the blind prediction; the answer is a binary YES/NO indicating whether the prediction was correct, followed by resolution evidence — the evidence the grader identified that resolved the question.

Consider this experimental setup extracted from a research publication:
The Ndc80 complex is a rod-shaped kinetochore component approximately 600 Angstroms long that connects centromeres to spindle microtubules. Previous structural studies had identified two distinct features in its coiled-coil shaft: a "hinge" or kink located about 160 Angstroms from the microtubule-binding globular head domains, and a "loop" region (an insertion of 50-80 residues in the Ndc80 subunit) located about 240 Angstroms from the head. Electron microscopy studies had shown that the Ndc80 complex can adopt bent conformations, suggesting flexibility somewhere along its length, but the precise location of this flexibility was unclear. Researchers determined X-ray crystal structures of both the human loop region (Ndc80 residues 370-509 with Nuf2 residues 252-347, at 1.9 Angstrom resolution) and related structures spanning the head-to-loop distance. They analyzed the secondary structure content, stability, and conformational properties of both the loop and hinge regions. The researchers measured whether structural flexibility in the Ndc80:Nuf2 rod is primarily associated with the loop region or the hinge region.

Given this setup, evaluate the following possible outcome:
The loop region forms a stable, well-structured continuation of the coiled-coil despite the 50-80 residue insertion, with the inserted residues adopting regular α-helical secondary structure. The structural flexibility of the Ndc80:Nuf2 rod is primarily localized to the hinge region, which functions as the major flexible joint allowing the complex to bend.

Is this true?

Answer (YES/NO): YES